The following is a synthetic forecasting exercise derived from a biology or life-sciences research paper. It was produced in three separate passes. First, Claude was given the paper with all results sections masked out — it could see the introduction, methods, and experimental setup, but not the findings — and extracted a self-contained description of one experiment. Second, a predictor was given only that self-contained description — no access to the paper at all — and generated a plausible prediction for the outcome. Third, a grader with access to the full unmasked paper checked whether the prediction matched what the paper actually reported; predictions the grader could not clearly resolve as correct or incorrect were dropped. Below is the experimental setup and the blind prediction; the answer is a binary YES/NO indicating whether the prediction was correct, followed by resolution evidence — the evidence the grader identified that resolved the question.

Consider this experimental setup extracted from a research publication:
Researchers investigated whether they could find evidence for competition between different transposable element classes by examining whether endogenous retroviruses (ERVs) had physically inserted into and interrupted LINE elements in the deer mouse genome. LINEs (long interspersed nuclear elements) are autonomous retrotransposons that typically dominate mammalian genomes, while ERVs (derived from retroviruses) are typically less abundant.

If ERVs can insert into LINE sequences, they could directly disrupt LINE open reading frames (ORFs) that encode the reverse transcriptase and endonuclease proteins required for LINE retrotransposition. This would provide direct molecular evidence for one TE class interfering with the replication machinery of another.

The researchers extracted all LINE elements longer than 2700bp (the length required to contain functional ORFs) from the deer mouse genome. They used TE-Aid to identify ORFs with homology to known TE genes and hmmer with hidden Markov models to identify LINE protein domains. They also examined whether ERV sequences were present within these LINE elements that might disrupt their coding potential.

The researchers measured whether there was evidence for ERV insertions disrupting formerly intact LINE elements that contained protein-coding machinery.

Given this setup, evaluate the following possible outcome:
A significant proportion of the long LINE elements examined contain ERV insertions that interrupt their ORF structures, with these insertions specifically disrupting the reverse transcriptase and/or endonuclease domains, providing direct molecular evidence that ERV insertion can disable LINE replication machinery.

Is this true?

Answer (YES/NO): NO